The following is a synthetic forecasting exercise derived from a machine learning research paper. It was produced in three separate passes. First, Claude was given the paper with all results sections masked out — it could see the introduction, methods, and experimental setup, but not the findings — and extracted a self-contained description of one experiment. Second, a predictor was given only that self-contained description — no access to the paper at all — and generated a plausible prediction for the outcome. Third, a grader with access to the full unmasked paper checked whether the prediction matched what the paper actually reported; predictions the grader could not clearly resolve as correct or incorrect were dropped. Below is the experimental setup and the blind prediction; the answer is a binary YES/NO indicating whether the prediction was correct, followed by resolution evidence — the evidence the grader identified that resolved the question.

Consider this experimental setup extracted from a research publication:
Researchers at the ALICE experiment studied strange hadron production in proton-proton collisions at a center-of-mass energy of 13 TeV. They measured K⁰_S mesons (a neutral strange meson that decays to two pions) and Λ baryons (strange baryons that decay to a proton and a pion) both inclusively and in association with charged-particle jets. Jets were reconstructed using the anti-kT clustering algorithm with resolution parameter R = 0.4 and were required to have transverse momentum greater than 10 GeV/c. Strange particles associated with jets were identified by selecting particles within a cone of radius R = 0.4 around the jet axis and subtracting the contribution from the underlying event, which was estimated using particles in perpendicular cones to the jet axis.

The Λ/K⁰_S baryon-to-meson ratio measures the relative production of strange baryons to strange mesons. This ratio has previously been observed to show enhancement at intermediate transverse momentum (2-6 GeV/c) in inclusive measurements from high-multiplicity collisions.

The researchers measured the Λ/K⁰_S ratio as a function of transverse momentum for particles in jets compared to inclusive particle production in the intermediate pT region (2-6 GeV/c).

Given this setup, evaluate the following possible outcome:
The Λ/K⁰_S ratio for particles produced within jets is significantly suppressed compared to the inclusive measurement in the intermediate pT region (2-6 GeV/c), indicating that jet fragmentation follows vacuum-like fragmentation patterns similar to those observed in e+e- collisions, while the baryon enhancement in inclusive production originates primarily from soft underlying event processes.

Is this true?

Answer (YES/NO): YES